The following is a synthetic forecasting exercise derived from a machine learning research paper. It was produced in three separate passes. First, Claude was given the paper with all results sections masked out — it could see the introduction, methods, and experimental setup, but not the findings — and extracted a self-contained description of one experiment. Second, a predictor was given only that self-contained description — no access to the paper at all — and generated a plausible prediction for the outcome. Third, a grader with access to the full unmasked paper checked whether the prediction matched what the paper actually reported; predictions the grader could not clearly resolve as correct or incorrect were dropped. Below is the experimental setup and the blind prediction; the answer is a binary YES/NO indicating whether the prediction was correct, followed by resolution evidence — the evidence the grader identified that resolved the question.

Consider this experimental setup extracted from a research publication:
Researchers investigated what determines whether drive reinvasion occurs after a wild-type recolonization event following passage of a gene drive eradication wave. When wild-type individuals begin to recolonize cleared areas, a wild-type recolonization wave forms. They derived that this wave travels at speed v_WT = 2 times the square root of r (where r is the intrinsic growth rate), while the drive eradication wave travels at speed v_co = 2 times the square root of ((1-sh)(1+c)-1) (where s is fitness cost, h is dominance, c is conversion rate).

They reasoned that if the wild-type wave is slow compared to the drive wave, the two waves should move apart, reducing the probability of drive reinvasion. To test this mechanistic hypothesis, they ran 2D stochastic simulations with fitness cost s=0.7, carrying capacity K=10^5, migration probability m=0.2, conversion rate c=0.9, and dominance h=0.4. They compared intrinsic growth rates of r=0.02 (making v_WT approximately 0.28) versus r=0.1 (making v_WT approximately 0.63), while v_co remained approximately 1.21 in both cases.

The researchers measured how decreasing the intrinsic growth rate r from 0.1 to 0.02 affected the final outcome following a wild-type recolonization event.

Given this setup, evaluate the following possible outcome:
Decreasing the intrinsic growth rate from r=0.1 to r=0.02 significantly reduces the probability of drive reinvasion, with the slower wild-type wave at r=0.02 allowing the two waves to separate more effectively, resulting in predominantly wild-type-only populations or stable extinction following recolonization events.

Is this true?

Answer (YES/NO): YES